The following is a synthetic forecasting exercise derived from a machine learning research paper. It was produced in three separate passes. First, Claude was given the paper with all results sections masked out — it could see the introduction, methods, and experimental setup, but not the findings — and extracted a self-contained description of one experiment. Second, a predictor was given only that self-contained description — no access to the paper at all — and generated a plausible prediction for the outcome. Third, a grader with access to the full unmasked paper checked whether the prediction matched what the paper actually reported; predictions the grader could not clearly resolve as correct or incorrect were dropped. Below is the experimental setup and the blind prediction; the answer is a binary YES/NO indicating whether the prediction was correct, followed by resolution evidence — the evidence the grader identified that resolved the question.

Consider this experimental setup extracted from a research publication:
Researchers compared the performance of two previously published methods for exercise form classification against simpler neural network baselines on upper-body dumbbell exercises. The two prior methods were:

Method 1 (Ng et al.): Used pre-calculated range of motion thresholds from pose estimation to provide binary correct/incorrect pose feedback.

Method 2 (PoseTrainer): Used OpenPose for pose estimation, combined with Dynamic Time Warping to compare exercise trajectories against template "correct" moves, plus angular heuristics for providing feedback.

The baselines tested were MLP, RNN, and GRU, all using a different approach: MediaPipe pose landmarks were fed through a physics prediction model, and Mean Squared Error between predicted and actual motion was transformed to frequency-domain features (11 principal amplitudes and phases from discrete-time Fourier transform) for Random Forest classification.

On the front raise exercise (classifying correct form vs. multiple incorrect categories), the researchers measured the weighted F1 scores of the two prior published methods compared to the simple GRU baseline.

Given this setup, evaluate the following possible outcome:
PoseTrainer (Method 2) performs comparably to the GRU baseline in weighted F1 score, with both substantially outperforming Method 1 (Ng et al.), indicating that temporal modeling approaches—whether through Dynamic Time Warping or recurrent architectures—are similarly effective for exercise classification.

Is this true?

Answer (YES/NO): NO